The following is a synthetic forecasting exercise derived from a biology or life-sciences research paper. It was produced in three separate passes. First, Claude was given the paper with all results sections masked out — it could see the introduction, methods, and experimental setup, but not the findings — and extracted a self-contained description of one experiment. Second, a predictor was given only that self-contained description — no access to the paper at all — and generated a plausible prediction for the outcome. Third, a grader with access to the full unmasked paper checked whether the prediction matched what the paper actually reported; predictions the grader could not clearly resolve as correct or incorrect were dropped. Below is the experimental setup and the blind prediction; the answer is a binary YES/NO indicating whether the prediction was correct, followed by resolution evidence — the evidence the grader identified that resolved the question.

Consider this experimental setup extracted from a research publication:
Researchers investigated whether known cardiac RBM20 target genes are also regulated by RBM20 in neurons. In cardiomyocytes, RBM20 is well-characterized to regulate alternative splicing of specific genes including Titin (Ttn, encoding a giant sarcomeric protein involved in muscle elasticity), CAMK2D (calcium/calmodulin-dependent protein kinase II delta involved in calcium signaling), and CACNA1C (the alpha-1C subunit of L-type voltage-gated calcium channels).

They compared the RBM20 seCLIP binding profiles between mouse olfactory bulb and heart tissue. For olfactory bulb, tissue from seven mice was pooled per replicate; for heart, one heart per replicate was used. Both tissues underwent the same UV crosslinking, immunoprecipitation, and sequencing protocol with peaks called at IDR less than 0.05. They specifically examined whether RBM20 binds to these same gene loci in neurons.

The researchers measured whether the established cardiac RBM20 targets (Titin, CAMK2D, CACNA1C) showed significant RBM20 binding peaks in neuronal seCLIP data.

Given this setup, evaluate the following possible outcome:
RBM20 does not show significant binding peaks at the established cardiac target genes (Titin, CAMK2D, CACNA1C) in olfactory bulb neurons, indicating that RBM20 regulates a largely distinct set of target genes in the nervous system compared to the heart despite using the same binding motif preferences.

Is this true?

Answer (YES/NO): NO